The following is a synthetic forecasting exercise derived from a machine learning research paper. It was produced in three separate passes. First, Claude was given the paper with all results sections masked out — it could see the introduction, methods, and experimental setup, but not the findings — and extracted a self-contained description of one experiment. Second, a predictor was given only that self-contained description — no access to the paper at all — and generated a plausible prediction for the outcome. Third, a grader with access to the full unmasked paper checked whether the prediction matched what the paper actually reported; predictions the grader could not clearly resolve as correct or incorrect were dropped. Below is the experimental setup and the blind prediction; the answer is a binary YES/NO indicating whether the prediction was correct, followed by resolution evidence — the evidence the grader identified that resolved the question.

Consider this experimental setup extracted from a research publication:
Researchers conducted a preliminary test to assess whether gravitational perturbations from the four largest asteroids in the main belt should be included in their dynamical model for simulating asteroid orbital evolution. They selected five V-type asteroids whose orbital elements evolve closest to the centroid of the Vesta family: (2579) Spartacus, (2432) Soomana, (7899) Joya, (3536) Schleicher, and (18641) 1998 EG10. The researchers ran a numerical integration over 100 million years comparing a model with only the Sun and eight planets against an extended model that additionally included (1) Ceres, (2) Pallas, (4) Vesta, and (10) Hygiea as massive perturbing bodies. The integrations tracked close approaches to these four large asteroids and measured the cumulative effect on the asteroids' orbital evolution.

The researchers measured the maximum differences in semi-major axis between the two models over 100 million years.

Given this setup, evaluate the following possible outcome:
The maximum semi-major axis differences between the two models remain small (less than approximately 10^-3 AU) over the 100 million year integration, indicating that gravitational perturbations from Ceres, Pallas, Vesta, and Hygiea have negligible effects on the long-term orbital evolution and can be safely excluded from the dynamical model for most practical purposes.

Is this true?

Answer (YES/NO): YES